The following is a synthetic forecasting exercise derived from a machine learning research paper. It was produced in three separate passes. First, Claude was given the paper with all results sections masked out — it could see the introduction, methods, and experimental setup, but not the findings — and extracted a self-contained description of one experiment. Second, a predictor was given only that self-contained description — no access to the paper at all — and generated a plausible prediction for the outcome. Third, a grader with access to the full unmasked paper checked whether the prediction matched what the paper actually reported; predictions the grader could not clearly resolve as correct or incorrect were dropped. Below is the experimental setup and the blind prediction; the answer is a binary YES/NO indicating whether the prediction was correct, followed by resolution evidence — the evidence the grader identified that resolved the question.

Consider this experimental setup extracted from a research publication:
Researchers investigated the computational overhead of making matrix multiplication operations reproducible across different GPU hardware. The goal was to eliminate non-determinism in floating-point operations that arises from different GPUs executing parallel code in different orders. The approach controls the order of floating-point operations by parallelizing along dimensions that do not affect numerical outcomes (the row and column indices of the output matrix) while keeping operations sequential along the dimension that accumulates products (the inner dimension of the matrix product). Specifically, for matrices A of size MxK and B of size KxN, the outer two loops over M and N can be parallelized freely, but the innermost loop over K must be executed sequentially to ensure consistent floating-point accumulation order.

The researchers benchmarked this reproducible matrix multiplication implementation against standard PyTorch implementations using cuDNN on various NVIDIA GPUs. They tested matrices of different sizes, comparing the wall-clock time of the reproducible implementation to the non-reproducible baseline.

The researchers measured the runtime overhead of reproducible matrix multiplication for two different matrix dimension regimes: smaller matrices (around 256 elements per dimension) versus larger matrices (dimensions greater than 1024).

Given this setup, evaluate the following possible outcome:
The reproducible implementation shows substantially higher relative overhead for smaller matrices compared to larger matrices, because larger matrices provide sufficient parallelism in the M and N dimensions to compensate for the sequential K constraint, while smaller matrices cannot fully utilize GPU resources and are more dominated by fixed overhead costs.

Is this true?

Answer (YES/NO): YES